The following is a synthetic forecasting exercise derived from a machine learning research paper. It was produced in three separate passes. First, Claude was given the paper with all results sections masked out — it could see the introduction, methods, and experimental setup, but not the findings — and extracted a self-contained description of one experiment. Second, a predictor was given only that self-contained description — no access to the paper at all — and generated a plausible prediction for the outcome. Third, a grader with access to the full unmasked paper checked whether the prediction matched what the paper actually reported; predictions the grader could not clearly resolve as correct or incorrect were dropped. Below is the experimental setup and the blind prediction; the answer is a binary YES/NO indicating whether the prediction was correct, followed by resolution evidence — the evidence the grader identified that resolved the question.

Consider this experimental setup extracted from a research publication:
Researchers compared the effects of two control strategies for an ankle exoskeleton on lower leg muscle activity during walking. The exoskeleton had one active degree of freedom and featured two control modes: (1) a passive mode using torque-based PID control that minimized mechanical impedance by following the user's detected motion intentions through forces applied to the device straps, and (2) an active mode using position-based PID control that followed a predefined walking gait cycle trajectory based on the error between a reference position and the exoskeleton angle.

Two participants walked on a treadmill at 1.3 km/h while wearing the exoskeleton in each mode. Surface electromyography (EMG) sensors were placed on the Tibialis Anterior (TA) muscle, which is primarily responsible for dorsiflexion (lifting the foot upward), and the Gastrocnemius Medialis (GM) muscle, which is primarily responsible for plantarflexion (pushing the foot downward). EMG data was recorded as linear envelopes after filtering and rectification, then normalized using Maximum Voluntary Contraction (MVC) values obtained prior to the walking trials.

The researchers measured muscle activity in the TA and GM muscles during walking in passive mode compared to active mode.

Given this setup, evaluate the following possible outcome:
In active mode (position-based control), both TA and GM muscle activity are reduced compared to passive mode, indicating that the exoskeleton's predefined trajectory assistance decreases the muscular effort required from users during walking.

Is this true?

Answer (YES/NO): NO